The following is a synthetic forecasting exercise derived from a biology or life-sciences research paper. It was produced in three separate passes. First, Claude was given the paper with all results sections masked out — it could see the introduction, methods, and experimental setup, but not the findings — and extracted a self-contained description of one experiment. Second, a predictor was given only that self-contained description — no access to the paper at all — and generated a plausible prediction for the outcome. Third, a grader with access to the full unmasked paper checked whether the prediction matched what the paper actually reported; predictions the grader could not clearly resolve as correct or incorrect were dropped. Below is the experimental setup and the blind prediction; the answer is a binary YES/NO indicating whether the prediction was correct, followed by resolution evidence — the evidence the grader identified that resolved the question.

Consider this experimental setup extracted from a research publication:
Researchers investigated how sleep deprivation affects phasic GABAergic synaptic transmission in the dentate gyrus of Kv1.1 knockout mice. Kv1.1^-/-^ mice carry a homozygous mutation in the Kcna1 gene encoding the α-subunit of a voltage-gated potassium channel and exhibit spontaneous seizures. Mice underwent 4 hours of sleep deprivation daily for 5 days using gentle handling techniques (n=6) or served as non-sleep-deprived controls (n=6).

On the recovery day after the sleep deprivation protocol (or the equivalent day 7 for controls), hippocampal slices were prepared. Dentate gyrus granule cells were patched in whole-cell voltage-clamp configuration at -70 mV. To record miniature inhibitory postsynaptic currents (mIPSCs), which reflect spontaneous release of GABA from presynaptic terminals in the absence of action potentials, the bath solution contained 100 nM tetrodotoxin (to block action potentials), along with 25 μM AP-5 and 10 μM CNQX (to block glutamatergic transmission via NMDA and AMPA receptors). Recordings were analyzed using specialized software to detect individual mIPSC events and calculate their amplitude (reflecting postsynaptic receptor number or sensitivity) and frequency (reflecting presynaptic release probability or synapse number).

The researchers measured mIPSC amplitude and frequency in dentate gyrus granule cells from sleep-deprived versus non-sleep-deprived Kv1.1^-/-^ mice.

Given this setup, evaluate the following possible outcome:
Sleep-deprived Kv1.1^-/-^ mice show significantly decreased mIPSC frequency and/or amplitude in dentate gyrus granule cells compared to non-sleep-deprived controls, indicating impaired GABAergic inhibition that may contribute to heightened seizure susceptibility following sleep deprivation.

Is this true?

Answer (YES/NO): NO